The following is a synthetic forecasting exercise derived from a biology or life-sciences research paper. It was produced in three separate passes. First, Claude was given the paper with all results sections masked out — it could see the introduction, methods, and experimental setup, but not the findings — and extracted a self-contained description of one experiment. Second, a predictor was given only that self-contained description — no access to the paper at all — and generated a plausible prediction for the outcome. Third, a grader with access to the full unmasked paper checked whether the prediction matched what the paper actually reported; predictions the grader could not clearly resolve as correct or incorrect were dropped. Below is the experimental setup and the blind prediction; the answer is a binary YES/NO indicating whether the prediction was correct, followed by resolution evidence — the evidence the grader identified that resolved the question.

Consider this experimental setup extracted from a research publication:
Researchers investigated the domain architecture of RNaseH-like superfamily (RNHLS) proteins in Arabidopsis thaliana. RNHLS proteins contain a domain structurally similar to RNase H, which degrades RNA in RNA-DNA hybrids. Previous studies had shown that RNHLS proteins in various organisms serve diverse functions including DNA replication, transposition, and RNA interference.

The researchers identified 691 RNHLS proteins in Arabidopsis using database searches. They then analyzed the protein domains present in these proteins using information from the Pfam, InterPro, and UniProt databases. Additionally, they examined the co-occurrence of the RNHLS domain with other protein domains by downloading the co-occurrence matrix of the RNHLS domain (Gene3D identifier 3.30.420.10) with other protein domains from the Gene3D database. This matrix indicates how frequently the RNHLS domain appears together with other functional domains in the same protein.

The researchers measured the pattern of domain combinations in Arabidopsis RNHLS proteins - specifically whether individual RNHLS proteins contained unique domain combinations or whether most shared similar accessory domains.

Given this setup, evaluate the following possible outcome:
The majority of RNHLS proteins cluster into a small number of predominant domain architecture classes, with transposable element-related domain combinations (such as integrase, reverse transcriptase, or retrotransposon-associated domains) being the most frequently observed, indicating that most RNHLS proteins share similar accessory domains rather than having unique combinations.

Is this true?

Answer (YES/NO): NO